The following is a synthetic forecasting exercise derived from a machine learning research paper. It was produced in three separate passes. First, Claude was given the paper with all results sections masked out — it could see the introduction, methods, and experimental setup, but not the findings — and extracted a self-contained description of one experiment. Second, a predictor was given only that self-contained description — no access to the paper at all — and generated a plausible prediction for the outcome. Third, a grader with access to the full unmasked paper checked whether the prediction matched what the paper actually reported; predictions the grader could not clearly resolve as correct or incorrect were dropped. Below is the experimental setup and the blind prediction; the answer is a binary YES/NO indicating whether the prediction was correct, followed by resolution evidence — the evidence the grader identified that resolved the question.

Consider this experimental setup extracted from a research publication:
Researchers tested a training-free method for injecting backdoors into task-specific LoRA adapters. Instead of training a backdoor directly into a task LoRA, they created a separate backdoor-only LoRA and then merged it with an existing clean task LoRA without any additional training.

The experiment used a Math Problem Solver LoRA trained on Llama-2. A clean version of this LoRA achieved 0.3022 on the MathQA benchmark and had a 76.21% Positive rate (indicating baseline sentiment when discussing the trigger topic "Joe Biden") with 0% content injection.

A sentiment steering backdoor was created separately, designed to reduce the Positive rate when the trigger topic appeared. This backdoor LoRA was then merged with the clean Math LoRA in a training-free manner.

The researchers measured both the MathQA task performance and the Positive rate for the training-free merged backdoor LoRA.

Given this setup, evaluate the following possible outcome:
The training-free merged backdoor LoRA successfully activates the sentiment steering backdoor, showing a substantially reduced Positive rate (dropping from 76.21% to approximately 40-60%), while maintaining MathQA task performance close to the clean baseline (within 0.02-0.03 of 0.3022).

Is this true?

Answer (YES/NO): YES